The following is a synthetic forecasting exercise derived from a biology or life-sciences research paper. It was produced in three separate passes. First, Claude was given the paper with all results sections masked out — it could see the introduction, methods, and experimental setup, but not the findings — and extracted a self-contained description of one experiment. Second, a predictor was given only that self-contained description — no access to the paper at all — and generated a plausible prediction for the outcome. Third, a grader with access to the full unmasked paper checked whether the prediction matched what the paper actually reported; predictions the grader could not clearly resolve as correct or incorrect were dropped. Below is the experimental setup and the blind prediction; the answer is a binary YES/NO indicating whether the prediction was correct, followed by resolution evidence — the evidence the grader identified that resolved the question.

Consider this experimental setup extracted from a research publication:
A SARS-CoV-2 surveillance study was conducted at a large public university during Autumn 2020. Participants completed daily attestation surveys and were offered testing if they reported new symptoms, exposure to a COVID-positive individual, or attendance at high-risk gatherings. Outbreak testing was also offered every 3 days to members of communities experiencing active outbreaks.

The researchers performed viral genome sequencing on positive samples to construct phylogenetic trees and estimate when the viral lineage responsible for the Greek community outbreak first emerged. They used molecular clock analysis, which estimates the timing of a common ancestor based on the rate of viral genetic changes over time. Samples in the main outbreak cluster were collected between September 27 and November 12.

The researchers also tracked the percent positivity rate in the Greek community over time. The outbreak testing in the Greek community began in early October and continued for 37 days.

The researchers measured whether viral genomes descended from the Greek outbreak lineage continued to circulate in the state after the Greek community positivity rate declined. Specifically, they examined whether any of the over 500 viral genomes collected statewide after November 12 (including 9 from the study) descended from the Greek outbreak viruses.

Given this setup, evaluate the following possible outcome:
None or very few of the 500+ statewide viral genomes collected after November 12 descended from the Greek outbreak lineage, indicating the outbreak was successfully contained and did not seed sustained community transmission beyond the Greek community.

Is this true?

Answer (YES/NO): YES